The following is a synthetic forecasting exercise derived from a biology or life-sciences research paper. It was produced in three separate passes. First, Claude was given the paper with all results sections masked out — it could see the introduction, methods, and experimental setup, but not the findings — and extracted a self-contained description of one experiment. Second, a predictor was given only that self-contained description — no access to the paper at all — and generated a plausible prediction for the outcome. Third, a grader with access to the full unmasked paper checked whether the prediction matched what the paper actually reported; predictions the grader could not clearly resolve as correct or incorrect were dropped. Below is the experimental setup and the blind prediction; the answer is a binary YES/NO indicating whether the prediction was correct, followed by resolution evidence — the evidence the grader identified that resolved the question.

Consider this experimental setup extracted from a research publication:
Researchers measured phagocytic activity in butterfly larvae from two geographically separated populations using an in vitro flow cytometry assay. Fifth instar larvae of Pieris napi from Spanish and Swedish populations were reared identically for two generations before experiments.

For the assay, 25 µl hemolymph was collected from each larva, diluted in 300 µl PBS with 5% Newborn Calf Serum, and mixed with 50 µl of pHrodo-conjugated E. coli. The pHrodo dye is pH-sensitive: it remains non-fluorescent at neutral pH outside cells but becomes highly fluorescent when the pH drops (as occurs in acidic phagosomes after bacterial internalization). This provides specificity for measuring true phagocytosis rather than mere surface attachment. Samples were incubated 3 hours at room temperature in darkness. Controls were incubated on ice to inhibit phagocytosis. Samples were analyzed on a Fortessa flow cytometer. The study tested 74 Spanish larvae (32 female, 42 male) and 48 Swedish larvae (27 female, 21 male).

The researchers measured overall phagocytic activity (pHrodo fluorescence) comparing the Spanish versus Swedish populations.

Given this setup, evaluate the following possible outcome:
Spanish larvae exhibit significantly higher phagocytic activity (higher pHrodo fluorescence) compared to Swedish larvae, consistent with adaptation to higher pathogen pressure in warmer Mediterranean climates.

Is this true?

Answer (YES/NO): NO